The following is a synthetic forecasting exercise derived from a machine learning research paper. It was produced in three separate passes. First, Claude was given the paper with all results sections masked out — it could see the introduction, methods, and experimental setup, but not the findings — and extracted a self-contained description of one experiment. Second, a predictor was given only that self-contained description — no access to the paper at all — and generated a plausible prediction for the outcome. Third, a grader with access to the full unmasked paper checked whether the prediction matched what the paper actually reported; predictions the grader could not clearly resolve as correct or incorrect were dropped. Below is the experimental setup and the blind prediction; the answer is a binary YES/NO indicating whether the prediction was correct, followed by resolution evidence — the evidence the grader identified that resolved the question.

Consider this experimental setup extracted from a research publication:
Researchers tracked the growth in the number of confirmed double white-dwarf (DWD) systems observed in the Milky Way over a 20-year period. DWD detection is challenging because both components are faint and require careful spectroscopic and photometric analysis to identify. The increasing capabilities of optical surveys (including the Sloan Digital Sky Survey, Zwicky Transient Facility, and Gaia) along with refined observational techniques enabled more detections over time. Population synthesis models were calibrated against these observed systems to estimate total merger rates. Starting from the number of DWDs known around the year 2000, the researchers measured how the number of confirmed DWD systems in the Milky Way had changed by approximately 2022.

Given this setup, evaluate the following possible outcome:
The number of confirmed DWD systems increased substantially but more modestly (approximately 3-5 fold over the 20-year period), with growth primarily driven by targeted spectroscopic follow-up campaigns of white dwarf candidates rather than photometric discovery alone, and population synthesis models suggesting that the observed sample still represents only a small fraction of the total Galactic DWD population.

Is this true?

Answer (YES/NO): NO